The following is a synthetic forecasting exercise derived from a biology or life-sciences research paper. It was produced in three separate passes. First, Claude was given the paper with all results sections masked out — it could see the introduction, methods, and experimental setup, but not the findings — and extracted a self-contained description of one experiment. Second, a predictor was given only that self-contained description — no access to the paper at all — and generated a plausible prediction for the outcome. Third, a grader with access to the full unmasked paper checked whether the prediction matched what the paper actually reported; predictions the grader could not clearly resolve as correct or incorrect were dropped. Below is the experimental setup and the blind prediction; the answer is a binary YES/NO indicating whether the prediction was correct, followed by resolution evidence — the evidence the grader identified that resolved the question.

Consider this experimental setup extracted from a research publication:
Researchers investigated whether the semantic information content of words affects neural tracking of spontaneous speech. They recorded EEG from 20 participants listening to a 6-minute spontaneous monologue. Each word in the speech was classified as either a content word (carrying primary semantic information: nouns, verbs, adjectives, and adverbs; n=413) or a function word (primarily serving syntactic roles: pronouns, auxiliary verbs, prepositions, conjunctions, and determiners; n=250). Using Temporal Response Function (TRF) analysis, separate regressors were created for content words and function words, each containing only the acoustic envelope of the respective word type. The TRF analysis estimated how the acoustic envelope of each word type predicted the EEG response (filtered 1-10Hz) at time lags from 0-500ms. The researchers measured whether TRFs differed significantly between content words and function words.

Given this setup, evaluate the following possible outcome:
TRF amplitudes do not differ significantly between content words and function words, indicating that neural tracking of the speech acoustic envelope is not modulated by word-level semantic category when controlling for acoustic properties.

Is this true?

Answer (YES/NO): YES